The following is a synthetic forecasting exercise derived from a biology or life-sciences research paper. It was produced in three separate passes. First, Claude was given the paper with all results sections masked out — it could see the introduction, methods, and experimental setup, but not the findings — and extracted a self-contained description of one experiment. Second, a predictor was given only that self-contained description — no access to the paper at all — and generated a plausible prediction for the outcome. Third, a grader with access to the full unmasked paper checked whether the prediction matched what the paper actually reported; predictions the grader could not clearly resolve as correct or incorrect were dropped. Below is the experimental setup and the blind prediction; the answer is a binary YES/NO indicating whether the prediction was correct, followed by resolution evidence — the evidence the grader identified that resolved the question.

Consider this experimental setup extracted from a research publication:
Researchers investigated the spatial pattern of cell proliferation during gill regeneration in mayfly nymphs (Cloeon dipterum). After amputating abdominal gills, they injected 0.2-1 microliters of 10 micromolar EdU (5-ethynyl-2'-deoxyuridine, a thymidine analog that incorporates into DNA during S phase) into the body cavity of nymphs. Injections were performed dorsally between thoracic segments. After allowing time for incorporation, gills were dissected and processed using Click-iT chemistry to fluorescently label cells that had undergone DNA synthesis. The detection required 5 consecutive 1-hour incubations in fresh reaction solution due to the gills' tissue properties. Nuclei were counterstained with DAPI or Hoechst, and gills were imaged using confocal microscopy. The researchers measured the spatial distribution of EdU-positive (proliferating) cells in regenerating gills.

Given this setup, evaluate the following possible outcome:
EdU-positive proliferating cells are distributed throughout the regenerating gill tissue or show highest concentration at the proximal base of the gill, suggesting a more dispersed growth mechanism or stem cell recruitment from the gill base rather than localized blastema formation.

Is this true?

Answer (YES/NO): YES